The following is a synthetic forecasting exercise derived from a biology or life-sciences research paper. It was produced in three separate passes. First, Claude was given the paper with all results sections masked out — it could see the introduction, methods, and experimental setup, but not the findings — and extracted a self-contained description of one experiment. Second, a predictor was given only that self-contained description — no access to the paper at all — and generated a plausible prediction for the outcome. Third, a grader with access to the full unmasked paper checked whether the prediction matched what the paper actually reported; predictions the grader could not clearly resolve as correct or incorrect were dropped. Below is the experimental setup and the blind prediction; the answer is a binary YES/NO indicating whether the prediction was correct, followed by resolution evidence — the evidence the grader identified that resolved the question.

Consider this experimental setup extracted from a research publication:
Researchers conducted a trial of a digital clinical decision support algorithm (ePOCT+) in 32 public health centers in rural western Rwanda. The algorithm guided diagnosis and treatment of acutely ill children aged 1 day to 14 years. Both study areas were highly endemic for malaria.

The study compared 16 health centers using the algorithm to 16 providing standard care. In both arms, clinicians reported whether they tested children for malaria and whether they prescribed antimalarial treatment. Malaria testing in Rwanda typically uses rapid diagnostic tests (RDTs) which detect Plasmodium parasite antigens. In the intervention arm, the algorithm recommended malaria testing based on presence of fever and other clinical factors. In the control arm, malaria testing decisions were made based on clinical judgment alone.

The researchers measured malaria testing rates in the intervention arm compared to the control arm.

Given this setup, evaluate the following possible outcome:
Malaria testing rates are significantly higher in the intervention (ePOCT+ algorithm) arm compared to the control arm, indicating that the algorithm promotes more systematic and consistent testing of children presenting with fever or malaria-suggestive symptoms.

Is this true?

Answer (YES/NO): YES